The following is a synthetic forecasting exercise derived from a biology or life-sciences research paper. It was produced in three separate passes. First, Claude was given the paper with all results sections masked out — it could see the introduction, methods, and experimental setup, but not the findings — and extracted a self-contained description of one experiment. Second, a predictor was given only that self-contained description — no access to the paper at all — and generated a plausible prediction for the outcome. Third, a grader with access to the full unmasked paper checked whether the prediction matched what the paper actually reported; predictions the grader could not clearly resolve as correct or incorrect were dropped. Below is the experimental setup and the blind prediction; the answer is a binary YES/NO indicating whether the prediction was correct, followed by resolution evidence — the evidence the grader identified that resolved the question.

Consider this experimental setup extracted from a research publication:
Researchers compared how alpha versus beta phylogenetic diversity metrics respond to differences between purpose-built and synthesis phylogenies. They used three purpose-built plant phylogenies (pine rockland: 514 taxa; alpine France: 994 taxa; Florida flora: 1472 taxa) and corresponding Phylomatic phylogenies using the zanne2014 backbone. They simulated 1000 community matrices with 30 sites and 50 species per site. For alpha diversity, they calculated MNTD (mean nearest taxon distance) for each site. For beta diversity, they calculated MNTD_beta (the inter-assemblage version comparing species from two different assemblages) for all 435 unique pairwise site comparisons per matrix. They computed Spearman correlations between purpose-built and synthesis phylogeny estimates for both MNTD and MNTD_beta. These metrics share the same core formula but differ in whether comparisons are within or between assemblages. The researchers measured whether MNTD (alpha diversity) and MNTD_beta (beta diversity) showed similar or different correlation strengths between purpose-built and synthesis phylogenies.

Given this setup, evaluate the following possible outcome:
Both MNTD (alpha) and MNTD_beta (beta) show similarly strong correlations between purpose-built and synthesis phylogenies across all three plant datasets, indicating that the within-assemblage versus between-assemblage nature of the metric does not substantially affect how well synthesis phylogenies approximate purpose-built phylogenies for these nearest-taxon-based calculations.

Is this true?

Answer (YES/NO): NO